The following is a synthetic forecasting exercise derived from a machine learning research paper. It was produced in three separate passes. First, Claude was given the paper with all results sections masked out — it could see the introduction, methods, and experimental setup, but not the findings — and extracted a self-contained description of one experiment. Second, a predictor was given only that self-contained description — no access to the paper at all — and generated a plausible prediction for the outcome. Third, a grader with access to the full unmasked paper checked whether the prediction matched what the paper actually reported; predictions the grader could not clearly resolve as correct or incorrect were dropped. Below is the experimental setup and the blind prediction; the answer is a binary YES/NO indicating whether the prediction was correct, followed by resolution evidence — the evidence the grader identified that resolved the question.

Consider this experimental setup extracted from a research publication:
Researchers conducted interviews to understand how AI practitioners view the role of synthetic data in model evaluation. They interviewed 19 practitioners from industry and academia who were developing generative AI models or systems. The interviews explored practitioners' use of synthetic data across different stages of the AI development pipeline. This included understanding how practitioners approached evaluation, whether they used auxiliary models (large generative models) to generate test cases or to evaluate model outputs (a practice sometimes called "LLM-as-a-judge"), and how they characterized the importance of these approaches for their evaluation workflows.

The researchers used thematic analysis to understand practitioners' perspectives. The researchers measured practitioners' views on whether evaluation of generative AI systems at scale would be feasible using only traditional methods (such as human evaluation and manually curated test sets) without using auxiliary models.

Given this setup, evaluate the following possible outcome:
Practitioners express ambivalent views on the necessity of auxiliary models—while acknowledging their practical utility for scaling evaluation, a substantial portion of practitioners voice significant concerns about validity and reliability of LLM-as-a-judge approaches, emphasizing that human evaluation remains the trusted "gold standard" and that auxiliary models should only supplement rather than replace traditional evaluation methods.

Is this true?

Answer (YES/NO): NO